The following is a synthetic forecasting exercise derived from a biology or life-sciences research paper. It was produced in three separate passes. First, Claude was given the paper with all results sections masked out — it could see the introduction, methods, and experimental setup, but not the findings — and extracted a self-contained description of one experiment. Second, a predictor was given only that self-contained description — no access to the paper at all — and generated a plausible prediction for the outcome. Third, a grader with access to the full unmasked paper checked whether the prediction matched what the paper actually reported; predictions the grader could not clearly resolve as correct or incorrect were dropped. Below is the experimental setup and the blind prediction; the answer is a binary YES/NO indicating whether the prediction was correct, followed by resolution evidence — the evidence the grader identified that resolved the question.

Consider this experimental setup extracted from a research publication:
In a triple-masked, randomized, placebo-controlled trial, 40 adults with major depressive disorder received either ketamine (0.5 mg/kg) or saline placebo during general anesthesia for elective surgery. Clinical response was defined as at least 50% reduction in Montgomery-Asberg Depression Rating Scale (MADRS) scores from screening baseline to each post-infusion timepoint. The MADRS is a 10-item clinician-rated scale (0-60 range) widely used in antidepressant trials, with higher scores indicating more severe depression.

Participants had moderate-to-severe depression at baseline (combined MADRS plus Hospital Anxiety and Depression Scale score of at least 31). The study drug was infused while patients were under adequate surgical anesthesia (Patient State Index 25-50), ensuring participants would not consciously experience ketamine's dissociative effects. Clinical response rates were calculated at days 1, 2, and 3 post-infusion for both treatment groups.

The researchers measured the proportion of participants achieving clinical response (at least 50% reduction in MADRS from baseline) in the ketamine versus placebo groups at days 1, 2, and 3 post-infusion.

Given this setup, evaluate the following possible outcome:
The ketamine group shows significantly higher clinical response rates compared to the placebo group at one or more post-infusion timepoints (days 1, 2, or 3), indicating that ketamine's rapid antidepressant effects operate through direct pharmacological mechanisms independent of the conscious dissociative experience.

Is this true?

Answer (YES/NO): NO